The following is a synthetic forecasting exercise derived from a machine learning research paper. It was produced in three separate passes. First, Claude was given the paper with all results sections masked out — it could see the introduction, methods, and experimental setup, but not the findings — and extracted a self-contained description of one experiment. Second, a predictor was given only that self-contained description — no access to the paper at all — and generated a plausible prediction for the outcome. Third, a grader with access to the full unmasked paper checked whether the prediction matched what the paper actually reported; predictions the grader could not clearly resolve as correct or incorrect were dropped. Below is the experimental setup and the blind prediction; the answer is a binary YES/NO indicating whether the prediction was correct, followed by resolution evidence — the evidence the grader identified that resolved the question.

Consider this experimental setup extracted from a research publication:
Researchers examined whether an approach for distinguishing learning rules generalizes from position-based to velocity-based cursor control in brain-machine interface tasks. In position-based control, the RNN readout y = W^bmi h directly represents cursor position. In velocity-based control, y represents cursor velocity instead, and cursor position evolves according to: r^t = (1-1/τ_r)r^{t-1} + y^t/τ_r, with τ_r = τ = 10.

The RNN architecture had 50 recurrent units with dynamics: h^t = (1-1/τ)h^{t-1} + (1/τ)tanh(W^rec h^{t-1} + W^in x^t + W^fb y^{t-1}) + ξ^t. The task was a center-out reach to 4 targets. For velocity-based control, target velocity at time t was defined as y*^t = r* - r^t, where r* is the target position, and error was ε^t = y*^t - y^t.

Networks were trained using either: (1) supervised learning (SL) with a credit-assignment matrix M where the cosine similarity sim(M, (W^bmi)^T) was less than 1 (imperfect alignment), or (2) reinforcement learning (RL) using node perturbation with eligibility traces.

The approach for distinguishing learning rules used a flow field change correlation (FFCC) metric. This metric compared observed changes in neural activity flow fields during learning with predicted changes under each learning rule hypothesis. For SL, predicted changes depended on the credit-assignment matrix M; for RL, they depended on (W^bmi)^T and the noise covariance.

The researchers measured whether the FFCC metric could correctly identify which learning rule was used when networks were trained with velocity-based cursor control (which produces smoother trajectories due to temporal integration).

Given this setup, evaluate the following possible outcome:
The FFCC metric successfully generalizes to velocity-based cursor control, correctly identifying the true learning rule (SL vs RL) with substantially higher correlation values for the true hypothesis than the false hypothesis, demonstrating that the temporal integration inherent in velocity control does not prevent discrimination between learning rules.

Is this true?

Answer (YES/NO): YES